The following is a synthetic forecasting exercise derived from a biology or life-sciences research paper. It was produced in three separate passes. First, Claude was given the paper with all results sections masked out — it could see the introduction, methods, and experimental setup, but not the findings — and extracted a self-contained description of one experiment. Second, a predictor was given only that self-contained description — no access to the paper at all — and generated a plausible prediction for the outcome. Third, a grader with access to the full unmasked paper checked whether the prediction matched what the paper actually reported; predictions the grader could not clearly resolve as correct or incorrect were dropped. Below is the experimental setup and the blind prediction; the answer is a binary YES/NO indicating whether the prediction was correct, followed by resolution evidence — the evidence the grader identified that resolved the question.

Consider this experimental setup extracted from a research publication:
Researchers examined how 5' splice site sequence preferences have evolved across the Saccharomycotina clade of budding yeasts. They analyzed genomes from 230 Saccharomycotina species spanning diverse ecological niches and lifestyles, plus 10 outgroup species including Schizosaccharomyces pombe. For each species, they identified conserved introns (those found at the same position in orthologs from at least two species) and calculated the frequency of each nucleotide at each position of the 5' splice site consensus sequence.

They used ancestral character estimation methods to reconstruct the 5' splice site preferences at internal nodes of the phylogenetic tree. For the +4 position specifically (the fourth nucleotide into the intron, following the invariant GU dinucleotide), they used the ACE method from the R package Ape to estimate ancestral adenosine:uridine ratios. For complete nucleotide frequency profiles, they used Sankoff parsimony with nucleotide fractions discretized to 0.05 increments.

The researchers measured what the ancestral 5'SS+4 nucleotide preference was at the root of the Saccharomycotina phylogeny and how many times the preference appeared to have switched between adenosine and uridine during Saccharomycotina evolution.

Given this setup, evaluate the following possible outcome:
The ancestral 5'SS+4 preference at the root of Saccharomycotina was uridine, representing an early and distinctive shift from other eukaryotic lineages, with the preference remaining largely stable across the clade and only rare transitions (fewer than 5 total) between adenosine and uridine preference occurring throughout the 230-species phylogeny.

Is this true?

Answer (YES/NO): NO